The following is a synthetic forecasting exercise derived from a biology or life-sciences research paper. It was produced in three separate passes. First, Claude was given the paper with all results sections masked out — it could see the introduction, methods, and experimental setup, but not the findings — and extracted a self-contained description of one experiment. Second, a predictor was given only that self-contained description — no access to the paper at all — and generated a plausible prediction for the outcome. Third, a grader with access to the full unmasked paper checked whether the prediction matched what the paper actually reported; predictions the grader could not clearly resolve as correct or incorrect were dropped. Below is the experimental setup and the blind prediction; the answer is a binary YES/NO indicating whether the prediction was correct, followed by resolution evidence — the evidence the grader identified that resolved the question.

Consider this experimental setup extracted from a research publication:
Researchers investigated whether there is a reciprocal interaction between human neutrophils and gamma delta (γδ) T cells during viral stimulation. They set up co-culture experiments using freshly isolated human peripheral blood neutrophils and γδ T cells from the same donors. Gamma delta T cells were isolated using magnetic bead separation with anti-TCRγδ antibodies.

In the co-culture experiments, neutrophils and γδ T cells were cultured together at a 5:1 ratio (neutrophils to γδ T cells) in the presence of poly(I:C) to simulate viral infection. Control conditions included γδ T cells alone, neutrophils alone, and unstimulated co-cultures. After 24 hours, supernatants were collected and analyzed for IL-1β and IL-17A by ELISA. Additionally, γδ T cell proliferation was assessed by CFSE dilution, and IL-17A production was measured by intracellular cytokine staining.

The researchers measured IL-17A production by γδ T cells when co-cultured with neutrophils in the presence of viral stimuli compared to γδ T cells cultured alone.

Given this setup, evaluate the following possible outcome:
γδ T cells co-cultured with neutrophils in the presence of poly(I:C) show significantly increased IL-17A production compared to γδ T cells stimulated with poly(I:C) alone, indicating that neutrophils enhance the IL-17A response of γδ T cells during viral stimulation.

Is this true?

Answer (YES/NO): NO